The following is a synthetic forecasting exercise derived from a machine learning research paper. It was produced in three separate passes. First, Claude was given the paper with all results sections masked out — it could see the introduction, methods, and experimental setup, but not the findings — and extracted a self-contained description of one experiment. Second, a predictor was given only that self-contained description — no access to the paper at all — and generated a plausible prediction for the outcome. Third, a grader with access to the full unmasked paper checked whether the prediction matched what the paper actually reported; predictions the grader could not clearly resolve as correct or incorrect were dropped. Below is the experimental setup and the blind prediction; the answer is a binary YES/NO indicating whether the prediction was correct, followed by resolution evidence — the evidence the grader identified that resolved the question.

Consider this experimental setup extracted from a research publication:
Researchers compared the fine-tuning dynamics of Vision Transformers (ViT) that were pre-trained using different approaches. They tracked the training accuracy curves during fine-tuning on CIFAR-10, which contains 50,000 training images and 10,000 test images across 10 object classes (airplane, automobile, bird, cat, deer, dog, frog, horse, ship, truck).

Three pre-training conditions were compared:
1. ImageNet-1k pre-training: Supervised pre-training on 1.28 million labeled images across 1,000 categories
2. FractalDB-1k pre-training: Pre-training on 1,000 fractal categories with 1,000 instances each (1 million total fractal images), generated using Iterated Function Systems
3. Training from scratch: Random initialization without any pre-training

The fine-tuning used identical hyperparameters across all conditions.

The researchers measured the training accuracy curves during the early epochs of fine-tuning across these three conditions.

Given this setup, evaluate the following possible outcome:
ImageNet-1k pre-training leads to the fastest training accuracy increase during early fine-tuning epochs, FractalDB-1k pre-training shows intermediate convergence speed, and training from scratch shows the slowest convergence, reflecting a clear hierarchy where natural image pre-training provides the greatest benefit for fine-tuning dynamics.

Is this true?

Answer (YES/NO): NO